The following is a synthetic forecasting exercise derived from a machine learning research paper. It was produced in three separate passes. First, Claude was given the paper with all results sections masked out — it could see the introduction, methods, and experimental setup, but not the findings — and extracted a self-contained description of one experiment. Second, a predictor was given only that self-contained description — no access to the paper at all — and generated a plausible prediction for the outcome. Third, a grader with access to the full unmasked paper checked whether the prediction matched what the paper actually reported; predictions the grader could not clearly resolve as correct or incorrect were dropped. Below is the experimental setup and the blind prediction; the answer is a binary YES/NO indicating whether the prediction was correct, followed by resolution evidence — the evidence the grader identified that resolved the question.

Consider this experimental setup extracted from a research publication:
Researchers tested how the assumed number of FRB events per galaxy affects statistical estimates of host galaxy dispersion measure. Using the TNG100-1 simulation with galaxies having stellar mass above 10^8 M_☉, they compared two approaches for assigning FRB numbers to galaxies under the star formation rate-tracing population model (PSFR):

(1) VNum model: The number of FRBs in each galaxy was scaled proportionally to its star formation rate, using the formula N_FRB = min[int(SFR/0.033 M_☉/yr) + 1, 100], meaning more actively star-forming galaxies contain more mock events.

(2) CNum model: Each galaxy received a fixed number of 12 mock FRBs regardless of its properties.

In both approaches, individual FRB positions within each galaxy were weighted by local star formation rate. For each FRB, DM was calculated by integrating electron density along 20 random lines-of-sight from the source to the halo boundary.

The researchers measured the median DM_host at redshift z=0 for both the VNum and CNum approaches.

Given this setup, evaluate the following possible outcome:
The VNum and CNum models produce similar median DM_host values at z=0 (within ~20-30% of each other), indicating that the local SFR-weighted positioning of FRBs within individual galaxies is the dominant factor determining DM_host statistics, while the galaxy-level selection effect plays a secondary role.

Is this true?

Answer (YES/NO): NO